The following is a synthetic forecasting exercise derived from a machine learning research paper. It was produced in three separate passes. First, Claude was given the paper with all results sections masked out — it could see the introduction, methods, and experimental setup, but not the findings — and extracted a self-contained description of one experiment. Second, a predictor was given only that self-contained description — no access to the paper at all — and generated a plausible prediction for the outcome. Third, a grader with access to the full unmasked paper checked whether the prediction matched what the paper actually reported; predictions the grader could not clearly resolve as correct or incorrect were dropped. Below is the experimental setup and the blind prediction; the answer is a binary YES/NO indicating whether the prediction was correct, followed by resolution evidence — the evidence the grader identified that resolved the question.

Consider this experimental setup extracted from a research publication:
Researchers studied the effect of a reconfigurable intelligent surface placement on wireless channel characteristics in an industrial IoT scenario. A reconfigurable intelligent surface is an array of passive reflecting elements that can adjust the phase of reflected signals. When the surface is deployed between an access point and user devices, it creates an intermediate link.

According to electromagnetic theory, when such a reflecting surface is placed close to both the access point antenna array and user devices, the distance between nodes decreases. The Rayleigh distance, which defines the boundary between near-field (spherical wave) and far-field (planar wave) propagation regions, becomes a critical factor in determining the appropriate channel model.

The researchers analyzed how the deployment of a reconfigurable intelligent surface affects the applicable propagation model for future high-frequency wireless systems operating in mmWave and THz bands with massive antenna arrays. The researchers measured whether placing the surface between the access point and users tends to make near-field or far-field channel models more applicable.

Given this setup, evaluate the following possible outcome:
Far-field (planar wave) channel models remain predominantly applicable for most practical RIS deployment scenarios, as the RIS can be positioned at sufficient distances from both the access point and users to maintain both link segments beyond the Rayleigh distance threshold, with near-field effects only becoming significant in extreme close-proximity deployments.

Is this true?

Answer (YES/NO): NO